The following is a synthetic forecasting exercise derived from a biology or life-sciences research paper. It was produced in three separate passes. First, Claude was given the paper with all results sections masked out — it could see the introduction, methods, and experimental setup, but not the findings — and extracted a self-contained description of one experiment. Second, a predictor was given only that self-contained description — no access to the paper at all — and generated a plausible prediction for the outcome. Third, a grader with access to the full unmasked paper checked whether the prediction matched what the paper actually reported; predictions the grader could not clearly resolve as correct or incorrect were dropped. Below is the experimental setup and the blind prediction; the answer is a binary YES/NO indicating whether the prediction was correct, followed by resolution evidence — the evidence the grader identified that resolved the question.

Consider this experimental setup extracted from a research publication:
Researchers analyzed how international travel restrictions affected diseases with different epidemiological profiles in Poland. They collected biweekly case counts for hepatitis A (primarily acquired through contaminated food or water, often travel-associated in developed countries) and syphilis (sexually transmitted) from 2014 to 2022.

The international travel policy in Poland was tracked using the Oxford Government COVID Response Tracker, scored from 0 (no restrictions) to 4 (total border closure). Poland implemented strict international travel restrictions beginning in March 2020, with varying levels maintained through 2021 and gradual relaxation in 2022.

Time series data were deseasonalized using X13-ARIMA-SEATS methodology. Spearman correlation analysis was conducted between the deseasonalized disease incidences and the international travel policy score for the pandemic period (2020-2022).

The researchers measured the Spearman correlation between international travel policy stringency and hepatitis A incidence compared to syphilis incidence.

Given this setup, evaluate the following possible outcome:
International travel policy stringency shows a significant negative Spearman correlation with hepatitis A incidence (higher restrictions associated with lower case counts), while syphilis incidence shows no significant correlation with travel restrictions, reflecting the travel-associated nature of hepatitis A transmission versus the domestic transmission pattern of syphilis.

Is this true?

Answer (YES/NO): NO